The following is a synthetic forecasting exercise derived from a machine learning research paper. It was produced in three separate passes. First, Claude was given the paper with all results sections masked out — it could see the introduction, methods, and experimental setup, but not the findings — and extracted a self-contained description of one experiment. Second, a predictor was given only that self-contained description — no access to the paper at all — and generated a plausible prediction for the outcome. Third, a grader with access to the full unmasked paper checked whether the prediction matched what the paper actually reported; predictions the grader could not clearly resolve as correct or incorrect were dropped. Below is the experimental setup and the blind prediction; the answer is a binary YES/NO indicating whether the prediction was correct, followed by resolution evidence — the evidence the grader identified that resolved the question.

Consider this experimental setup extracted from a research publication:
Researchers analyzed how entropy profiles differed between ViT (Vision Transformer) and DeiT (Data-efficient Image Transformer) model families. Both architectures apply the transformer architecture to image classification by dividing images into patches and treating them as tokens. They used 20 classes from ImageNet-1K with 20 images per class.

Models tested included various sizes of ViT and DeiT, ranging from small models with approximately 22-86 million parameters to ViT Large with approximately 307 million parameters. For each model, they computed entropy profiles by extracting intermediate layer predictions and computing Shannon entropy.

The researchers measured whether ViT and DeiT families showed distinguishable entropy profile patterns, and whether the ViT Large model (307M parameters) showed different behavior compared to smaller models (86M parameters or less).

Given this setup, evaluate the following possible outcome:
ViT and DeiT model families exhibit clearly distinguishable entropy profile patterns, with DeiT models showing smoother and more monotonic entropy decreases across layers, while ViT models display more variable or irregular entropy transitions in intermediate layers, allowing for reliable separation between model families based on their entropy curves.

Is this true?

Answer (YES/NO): NO